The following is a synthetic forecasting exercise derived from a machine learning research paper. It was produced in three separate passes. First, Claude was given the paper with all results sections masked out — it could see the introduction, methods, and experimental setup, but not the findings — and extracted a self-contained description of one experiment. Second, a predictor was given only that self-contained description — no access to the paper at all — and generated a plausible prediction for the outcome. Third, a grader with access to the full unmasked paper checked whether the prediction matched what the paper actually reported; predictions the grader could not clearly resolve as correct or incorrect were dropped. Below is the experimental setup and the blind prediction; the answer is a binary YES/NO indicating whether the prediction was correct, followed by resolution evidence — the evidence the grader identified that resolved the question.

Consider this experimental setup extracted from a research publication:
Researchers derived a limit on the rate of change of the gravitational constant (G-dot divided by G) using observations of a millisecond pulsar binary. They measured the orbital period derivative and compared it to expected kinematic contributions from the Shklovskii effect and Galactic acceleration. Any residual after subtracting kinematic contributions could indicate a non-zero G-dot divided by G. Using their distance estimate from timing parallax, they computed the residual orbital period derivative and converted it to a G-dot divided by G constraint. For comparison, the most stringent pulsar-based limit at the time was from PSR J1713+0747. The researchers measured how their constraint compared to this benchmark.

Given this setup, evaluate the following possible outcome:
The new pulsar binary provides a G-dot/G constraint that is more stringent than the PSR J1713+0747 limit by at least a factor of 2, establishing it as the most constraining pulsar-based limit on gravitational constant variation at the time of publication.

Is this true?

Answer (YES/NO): NO